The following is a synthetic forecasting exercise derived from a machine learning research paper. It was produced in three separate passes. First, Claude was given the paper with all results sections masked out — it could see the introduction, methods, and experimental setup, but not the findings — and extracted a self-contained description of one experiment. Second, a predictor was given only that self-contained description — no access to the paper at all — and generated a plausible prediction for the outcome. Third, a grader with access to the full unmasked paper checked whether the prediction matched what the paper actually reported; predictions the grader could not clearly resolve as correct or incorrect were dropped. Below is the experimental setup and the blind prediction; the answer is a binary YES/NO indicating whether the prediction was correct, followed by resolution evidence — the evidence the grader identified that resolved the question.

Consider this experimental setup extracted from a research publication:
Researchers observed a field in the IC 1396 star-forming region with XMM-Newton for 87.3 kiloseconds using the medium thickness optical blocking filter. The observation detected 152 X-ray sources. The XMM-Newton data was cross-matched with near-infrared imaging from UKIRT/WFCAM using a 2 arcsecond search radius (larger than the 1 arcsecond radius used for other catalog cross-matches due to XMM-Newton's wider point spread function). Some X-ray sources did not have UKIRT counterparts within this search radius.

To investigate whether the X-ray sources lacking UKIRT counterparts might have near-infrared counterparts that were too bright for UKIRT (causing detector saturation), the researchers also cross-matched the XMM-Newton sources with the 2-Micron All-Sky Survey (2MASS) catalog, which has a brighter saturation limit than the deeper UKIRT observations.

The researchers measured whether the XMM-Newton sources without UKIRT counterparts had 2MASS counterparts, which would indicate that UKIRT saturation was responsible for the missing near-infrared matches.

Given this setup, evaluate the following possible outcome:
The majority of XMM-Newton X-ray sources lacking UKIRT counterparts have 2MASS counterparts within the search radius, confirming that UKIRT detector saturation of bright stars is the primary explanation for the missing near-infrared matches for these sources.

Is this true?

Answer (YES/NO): NO